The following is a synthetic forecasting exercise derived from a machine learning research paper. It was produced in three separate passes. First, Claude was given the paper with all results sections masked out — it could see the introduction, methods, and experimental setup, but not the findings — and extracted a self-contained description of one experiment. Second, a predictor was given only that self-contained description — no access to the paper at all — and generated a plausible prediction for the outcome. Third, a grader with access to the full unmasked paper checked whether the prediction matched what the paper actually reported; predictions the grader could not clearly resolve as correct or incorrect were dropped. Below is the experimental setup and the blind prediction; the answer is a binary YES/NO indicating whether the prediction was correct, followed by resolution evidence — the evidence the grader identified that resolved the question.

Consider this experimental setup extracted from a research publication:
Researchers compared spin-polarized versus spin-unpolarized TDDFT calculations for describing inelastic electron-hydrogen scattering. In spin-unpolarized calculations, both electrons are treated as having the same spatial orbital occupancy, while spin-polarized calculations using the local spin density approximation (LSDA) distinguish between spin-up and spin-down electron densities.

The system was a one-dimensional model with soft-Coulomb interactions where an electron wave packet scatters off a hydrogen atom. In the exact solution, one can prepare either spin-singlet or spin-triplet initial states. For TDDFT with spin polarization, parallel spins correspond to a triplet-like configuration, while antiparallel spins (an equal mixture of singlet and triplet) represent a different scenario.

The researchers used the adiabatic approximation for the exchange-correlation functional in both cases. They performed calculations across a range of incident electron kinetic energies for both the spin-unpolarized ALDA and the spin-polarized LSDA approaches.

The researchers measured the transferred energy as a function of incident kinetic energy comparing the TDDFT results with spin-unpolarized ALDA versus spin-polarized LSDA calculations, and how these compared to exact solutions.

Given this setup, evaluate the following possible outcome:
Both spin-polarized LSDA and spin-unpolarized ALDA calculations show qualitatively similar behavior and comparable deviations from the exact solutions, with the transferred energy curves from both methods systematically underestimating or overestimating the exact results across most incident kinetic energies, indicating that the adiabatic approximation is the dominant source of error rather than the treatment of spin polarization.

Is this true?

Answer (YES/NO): NO